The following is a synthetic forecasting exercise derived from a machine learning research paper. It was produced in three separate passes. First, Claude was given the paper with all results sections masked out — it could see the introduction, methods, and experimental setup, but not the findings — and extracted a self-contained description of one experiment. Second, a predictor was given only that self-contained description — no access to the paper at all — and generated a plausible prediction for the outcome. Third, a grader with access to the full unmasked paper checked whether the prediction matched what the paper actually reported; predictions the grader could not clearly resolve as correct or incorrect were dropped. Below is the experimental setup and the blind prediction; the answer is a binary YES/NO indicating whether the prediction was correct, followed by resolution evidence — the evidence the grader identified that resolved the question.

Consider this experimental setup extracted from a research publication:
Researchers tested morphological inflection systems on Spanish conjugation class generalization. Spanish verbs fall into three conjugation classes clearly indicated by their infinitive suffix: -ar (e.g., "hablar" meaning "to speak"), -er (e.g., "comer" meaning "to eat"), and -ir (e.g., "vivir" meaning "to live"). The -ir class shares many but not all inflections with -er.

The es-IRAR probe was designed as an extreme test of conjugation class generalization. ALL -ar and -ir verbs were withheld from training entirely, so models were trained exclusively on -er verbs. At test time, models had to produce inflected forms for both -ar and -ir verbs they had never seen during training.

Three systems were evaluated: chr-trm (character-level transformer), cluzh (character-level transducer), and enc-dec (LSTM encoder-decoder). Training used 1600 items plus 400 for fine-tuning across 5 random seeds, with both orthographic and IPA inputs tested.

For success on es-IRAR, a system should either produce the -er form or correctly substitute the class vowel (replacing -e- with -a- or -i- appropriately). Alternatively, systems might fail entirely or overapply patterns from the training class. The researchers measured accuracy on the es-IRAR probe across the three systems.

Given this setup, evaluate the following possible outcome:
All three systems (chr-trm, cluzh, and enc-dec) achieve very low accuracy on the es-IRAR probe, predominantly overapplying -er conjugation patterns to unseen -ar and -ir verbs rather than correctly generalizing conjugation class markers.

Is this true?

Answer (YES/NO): NO